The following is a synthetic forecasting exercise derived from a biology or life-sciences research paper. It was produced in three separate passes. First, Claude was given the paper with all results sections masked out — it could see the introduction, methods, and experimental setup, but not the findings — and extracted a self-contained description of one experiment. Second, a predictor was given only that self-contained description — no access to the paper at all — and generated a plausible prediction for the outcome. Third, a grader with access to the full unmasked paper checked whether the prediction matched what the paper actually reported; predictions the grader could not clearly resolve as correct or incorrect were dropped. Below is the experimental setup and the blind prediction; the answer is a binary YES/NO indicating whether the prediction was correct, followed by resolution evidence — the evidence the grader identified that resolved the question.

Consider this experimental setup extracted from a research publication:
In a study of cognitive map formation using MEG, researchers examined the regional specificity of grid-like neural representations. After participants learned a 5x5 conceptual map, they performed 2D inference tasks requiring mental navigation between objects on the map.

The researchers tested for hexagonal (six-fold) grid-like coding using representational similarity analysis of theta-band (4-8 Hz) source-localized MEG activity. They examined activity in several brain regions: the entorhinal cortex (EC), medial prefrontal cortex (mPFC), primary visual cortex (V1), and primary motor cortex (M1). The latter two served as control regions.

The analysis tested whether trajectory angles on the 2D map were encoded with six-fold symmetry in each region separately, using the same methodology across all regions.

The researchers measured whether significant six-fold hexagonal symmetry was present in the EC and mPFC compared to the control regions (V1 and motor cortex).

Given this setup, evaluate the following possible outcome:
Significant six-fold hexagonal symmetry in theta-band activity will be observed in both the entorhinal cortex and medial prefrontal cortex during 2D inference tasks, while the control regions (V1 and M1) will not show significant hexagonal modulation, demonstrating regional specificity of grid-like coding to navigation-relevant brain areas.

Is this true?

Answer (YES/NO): YES